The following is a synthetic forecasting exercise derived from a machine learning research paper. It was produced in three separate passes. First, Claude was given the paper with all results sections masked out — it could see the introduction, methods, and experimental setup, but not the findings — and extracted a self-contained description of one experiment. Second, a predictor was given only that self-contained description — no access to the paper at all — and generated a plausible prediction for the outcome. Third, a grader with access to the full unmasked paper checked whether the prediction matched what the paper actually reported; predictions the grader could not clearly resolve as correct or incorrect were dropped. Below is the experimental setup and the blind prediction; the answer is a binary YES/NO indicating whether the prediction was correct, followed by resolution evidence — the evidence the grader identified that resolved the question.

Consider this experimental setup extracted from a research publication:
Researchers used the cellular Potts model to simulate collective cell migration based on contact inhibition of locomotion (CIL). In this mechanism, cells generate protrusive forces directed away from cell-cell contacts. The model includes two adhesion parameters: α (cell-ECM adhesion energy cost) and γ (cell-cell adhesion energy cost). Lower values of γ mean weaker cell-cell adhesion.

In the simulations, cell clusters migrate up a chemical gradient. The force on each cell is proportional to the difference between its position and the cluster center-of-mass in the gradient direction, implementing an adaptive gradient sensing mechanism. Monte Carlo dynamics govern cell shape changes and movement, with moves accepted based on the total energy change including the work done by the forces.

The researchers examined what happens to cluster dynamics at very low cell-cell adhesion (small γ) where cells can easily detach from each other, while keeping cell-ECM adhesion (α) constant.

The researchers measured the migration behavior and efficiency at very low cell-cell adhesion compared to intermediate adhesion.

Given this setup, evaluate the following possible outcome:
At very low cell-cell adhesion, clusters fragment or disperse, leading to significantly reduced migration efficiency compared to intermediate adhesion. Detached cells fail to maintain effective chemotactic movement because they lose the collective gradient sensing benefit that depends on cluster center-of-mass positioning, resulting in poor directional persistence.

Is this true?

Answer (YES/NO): YES